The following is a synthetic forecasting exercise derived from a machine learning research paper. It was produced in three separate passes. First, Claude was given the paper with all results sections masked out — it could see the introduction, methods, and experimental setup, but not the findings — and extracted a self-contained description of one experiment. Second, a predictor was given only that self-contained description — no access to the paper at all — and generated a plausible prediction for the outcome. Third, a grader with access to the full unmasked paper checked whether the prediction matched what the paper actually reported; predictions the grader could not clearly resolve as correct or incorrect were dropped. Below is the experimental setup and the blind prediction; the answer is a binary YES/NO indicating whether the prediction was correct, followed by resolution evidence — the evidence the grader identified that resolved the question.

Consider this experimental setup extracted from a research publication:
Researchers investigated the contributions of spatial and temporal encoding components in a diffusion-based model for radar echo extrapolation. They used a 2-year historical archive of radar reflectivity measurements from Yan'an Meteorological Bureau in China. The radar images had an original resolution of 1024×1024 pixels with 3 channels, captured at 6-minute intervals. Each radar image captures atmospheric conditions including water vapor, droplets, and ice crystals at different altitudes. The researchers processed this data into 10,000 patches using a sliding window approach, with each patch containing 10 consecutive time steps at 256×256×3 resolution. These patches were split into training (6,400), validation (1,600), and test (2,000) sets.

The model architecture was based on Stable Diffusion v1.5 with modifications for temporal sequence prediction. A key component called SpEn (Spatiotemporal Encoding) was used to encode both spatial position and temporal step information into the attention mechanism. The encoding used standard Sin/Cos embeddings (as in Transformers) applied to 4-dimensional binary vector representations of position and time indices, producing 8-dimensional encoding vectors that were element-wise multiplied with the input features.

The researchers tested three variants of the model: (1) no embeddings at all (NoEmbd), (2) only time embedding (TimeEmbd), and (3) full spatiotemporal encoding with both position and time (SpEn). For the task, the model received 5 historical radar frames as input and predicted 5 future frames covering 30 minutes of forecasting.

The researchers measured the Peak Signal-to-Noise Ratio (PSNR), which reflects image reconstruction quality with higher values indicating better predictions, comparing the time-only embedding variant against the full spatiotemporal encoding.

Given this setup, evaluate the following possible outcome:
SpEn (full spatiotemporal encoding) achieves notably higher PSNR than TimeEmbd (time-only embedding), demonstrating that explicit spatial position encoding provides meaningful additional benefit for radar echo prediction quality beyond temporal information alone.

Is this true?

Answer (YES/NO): NO